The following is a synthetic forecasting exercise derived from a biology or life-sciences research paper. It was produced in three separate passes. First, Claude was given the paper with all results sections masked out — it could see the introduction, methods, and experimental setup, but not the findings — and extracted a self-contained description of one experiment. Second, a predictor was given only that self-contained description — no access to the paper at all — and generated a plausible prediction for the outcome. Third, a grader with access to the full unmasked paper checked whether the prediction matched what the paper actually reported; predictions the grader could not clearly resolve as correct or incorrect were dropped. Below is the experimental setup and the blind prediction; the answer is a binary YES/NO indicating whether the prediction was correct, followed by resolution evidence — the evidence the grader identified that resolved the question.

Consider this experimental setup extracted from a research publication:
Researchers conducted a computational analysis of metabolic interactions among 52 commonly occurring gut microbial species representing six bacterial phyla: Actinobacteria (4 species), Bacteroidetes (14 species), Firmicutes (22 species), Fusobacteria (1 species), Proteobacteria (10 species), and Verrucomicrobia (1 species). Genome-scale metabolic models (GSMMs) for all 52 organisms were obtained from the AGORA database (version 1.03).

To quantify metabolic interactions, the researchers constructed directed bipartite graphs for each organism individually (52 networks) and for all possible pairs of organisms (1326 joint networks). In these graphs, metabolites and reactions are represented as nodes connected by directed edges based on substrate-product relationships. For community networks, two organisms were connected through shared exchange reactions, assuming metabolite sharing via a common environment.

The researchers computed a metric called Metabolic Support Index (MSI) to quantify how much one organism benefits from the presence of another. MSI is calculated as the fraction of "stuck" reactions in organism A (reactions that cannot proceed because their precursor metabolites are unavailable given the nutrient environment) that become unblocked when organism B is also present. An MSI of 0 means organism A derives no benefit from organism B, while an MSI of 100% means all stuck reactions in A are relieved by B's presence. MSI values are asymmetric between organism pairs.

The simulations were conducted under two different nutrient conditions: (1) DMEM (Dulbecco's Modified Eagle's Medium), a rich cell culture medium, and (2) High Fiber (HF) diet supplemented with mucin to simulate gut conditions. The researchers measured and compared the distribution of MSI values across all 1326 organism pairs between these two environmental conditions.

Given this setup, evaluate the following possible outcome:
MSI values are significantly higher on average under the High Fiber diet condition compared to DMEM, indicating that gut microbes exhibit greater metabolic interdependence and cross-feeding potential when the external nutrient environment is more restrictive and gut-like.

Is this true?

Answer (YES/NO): NO